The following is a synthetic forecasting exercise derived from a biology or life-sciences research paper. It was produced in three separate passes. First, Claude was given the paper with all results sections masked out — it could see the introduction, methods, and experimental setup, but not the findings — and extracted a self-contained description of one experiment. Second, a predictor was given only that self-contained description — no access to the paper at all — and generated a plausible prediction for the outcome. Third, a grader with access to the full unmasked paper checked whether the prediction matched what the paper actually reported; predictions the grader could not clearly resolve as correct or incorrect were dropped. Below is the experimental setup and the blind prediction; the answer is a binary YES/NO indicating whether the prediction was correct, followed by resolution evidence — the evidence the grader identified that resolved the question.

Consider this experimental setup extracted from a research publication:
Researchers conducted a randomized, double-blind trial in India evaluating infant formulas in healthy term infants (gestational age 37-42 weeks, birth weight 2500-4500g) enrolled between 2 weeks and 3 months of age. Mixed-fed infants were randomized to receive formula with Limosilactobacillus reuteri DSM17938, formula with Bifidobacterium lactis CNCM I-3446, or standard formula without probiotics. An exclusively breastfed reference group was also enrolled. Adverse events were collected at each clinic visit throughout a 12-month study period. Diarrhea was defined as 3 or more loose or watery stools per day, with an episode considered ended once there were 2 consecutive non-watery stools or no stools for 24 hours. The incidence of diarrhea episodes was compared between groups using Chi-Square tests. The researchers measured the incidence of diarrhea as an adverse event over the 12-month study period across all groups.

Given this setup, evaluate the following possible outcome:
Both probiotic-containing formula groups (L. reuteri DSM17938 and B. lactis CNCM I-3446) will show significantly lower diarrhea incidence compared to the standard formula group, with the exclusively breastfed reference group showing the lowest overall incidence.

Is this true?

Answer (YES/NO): NO